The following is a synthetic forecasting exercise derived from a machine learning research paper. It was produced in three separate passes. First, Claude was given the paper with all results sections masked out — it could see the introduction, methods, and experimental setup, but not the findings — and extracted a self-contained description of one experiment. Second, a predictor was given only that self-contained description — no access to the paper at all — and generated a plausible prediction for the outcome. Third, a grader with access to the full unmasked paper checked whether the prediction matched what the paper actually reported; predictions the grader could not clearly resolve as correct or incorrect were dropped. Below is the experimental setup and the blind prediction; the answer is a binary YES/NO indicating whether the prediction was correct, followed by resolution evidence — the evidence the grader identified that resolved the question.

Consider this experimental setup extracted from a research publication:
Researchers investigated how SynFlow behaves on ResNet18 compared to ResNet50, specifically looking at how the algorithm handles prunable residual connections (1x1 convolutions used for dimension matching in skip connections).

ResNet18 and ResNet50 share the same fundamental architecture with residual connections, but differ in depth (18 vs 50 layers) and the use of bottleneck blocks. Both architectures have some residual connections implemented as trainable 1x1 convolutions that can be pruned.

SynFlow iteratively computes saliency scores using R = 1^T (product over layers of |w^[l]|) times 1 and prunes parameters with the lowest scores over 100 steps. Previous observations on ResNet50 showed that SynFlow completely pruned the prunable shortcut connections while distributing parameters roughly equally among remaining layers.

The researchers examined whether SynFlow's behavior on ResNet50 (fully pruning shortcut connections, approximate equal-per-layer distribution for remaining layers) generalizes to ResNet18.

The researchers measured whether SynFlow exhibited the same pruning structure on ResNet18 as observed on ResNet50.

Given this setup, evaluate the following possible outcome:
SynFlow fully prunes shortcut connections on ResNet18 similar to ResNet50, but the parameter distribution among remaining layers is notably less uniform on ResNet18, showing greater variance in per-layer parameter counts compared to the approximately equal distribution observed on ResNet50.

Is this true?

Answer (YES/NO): NO